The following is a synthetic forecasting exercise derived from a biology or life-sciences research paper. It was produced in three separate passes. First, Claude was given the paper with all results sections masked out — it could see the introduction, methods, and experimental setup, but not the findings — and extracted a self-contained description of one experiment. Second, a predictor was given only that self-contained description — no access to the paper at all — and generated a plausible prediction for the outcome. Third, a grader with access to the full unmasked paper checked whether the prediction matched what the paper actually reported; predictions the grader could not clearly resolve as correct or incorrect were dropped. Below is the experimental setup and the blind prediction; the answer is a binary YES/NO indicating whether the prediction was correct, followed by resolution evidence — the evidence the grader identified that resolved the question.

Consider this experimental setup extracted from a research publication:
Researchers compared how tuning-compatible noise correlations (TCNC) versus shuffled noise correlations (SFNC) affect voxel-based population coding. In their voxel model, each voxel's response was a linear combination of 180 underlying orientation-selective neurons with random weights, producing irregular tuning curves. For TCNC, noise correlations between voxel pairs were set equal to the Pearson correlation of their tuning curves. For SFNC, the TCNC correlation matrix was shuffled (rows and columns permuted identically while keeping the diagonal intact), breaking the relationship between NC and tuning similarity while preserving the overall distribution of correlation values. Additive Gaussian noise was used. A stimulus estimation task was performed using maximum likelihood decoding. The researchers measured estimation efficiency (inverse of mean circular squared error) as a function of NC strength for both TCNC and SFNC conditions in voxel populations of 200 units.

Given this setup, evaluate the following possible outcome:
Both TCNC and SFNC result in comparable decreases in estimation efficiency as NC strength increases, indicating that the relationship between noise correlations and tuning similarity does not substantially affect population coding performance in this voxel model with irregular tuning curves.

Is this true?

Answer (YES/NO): NO